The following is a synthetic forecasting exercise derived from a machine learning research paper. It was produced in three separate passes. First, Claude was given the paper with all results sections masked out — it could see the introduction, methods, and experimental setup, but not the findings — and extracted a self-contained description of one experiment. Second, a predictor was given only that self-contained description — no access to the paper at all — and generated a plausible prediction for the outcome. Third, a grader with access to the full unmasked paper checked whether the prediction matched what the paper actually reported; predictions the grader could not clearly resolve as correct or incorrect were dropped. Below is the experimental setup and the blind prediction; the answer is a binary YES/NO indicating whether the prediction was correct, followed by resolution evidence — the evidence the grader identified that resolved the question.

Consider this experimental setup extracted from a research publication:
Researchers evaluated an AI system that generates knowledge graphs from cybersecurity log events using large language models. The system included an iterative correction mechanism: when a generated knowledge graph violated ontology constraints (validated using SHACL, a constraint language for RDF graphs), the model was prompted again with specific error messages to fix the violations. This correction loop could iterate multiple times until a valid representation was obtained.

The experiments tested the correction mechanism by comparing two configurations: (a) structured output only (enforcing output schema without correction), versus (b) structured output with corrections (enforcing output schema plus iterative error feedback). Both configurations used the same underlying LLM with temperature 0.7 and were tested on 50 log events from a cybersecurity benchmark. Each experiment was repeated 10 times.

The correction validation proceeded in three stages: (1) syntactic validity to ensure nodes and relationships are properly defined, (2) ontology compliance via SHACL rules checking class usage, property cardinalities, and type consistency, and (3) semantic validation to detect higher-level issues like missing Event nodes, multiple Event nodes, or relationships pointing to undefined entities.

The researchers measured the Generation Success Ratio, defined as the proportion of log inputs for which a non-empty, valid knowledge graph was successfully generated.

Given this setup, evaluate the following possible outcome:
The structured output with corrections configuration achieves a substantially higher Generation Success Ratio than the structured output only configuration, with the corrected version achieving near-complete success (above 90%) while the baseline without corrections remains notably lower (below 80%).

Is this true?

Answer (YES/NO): NO